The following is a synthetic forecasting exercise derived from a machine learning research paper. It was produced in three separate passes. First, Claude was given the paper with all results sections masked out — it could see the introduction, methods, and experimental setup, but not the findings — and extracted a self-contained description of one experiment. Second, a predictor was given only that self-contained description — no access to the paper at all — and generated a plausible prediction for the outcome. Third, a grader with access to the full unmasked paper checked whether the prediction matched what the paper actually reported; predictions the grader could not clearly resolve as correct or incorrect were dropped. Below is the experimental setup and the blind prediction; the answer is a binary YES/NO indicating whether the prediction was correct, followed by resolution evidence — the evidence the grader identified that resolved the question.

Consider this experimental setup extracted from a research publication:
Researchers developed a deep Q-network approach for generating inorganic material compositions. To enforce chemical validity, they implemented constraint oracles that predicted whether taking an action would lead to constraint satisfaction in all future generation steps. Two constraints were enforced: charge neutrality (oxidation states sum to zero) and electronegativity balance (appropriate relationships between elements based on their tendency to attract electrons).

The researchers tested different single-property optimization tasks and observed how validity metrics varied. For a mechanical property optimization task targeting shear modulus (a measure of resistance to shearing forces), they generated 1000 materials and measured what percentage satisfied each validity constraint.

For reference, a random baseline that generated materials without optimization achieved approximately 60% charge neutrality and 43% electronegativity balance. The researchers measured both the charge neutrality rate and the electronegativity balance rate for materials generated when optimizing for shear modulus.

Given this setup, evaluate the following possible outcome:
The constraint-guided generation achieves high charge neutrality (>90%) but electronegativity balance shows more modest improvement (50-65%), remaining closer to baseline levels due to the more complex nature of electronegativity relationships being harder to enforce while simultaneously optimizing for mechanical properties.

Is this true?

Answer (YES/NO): NO